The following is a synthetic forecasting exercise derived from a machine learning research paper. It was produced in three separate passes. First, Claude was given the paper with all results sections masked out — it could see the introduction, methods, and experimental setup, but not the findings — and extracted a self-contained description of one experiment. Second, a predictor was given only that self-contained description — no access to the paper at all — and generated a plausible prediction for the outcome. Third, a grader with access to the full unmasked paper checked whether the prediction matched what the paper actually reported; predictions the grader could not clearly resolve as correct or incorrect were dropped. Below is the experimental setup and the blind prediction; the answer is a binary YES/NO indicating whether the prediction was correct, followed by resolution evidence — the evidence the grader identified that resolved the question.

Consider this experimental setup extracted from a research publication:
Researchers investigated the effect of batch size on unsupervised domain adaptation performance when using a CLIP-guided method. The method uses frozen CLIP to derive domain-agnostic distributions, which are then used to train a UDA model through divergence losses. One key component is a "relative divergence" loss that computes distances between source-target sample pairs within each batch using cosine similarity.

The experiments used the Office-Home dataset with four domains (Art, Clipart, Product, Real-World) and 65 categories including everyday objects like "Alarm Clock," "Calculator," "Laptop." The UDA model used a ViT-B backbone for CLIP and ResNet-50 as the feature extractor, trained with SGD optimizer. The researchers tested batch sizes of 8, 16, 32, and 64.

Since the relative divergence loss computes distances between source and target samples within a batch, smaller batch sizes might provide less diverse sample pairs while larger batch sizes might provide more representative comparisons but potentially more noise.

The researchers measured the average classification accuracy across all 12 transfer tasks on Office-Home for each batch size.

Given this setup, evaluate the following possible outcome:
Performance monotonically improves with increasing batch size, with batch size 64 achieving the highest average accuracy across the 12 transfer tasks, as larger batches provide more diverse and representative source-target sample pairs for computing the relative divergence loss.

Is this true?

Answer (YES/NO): NO